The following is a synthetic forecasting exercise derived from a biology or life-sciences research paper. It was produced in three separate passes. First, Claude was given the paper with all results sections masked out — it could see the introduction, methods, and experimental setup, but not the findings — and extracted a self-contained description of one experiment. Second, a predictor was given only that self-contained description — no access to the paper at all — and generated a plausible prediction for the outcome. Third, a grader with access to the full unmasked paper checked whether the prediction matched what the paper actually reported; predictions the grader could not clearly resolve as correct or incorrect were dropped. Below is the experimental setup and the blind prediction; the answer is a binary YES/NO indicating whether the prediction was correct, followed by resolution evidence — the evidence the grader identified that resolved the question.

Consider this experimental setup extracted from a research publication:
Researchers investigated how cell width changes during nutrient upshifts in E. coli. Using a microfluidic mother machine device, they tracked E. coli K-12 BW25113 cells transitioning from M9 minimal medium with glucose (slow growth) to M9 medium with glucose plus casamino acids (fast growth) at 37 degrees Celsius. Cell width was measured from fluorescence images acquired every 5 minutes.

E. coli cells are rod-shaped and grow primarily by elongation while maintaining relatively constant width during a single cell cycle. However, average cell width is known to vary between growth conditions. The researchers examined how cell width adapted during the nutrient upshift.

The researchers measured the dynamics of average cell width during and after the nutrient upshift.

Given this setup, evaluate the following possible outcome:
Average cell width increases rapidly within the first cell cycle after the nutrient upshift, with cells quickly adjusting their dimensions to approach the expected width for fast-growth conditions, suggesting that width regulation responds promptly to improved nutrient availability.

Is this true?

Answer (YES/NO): NO